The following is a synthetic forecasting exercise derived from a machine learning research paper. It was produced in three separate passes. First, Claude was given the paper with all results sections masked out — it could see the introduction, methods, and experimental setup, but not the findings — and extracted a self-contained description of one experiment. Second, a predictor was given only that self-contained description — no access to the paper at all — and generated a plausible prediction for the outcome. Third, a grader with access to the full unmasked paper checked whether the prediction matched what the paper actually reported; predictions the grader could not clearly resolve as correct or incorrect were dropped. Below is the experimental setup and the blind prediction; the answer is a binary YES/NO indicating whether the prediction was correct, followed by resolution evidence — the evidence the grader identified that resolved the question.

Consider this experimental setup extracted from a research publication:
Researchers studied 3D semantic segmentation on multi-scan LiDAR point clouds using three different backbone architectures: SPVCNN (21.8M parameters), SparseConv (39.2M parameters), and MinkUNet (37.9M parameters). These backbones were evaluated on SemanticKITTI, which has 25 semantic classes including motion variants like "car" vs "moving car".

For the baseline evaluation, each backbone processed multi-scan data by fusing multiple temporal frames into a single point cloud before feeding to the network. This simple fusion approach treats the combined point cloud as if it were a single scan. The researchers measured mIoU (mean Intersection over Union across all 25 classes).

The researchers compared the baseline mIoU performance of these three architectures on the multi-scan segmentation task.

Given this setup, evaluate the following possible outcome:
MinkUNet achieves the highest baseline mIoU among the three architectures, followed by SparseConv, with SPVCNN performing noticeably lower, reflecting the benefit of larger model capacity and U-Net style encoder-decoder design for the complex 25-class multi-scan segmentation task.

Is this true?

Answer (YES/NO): NO